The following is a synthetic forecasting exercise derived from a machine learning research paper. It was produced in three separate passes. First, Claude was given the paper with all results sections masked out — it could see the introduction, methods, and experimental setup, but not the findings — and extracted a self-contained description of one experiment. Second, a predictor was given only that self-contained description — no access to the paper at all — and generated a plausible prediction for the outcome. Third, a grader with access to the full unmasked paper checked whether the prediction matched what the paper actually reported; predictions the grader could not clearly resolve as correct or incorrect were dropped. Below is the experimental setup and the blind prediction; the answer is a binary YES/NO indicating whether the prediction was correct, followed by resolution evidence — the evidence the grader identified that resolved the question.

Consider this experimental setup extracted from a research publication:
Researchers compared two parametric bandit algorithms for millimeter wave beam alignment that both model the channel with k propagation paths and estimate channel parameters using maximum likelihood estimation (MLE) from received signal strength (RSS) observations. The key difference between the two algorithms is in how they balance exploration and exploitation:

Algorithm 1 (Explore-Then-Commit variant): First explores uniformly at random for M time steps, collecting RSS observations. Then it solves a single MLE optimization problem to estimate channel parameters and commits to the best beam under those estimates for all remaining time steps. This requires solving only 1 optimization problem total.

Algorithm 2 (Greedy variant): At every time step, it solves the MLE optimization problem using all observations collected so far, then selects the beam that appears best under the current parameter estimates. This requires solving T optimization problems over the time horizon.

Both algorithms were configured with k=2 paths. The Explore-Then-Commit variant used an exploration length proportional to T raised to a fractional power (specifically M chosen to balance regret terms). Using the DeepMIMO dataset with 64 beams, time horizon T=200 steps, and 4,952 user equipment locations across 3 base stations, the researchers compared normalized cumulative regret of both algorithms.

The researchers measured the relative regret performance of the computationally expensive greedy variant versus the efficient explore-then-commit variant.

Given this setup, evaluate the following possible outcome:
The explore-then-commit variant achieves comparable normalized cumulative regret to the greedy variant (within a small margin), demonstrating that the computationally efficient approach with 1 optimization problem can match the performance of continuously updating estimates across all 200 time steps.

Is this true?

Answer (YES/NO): NO